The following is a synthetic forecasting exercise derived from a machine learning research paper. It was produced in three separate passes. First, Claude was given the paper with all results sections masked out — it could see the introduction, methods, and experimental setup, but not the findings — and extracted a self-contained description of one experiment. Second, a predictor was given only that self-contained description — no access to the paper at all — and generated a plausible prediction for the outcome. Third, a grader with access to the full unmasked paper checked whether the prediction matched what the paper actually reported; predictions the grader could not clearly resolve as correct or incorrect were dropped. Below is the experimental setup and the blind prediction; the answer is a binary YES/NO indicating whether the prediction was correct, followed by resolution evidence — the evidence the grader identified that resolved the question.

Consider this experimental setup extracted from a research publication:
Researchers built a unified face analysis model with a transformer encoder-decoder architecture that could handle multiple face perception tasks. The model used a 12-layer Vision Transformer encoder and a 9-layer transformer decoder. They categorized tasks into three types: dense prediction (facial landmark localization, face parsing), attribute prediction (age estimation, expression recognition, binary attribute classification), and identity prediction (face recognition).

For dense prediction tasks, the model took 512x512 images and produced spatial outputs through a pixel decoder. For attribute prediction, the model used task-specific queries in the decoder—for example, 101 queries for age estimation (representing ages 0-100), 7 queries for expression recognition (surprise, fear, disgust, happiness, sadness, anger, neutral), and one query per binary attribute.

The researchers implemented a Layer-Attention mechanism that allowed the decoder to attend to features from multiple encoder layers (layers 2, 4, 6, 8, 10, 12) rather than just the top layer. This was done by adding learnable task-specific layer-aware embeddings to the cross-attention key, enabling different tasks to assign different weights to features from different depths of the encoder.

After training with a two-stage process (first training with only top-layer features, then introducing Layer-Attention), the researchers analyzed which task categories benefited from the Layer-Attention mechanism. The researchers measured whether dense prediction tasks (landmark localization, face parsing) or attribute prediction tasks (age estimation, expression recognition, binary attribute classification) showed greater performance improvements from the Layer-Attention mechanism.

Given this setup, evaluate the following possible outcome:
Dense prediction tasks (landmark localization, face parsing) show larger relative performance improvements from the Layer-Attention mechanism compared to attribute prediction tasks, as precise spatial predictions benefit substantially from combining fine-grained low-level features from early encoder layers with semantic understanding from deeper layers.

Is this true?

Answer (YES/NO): NO